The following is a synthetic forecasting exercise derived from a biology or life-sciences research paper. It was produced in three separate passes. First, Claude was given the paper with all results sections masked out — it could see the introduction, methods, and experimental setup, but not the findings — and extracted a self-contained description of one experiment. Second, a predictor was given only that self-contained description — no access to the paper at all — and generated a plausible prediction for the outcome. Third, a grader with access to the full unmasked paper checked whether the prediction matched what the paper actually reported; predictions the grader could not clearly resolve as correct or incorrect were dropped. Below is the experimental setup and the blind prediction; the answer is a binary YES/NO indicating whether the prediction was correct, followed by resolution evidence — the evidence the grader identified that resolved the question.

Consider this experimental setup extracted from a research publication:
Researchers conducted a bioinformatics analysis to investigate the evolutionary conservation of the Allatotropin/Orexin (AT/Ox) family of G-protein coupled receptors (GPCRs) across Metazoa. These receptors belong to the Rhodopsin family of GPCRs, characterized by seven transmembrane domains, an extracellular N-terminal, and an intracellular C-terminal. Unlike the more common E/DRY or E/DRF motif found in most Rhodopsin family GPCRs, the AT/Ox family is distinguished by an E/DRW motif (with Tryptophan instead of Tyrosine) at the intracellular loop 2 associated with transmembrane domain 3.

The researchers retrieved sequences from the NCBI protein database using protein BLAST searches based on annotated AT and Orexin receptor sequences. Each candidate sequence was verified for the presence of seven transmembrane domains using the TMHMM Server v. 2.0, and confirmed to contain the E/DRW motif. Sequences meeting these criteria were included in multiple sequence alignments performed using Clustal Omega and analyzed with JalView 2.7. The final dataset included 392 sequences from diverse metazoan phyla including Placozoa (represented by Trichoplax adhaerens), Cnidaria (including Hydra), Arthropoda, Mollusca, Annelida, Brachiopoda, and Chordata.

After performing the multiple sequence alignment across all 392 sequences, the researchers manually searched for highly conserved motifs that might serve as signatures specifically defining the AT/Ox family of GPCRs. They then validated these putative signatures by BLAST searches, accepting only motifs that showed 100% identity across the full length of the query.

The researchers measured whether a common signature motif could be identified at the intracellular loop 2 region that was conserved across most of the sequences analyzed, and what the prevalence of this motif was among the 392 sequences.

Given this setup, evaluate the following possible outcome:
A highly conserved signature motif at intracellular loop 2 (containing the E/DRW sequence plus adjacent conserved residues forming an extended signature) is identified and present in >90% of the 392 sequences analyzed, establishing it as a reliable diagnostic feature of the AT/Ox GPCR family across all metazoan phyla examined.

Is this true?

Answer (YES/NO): YES